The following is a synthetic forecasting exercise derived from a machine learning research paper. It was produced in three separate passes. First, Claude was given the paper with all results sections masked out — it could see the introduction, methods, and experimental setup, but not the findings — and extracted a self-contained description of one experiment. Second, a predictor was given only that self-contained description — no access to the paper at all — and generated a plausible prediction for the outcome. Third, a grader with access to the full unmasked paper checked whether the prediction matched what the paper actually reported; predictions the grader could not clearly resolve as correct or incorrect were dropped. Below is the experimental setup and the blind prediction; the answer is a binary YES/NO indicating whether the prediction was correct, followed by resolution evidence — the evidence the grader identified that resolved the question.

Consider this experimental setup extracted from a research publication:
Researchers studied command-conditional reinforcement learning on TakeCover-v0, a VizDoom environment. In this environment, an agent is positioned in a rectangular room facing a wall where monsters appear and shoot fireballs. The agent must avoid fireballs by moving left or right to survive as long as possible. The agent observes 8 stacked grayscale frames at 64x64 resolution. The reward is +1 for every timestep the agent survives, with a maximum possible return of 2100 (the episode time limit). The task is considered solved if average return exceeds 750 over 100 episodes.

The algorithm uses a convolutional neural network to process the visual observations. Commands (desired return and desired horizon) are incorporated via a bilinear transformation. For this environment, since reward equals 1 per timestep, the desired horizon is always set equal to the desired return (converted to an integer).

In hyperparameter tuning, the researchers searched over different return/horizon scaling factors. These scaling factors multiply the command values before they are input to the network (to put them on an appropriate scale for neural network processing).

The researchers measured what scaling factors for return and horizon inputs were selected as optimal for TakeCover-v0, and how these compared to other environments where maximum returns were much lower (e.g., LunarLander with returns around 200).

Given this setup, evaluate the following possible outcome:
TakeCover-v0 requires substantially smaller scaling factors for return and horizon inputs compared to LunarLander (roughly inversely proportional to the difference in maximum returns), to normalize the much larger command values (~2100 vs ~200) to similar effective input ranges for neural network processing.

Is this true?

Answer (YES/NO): NO